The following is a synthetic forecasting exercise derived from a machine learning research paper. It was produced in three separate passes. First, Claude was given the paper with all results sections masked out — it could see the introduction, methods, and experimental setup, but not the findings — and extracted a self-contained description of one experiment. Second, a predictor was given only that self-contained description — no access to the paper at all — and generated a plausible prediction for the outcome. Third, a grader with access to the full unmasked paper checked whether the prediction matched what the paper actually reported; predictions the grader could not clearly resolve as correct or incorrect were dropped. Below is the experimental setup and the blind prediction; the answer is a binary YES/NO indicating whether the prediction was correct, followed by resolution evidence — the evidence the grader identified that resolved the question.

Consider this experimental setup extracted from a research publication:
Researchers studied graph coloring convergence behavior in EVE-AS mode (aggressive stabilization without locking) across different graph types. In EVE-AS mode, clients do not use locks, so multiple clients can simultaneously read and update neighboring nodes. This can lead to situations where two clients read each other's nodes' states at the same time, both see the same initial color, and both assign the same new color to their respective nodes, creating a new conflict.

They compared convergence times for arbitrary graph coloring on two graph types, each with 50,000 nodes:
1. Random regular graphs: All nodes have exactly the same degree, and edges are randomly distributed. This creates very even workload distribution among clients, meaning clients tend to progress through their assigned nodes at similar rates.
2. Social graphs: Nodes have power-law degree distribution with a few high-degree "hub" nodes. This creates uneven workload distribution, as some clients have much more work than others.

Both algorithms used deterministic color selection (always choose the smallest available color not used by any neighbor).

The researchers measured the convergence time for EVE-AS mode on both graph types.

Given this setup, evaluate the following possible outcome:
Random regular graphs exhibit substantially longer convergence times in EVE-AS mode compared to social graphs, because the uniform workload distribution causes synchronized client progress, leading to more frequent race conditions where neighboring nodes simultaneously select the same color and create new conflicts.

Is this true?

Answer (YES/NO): YES